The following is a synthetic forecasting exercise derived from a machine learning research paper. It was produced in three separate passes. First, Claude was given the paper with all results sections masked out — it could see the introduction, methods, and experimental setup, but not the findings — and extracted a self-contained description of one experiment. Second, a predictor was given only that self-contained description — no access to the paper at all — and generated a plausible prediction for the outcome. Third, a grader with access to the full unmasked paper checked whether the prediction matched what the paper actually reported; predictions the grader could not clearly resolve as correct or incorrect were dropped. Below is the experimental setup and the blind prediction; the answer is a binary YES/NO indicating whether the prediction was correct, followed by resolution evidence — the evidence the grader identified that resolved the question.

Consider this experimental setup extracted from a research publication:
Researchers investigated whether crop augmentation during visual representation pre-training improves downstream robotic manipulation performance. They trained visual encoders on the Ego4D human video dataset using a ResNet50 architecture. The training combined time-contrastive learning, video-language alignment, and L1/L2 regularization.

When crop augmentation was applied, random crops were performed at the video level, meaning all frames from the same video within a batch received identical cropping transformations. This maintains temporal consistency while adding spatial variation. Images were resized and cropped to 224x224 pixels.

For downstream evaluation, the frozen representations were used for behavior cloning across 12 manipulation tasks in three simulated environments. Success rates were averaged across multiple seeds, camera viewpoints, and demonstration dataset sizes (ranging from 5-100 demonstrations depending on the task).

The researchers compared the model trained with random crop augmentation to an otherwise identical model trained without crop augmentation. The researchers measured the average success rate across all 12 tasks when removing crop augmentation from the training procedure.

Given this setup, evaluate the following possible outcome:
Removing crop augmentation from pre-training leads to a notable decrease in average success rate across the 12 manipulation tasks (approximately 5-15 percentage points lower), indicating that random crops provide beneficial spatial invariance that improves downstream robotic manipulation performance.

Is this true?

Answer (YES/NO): NO